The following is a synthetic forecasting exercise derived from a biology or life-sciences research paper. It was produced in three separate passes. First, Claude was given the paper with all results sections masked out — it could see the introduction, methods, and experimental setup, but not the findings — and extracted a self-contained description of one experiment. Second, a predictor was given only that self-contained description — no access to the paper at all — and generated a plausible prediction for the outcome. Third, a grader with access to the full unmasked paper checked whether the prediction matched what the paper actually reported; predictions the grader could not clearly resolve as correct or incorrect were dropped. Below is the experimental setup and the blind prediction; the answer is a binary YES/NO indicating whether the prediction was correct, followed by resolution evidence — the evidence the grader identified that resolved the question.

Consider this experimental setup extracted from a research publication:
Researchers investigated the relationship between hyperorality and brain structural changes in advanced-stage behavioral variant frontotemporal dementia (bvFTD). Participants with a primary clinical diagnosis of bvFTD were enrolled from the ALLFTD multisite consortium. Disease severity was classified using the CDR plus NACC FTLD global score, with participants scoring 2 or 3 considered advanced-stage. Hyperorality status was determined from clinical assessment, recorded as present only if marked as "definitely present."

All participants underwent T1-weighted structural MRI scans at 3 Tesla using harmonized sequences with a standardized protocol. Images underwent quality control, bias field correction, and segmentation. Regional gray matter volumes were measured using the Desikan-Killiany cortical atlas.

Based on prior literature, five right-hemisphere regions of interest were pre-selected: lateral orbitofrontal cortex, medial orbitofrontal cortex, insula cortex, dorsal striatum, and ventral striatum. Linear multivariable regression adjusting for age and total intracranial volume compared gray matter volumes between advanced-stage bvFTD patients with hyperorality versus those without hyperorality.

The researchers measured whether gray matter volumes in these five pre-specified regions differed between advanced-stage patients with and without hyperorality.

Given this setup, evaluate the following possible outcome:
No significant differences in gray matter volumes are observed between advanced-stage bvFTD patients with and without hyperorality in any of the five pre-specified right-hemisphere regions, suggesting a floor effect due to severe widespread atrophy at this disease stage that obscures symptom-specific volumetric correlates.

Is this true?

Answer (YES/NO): NO